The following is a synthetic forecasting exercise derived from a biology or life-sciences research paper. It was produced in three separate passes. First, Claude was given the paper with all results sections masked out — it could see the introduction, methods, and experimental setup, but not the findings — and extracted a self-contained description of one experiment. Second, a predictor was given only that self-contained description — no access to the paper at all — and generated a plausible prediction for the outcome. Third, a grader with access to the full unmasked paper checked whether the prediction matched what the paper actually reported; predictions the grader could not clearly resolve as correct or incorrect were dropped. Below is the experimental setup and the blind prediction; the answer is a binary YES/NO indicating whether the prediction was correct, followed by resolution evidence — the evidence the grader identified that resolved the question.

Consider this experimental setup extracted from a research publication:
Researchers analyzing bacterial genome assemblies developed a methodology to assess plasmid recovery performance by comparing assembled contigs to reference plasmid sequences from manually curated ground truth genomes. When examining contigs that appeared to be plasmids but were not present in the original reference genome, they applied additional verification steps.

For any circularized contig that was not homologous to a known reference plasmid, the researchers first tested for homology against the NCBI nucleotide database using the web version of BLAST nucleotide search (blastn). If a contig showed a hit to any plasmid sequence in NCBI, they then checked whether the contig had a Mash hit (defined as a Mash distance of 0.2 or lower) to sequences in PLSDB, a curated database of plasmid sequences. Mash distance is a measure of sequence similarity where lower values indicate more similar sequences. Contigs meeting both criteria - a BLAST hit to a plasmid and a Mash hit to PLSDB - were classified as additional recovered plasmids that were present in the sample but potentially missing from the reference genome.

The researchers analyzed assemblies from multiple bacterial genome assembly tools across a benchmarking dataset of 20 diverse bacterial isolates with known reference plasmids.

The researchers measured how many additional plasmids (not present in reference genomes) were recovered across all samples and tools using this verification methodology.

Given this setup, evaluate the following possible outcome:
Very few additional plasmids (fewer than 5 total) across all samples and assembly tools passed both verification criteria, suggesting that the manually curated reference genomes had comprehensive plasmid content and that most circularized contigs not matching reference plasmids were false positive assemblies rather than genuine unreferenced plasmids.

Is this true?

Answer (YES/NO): YES